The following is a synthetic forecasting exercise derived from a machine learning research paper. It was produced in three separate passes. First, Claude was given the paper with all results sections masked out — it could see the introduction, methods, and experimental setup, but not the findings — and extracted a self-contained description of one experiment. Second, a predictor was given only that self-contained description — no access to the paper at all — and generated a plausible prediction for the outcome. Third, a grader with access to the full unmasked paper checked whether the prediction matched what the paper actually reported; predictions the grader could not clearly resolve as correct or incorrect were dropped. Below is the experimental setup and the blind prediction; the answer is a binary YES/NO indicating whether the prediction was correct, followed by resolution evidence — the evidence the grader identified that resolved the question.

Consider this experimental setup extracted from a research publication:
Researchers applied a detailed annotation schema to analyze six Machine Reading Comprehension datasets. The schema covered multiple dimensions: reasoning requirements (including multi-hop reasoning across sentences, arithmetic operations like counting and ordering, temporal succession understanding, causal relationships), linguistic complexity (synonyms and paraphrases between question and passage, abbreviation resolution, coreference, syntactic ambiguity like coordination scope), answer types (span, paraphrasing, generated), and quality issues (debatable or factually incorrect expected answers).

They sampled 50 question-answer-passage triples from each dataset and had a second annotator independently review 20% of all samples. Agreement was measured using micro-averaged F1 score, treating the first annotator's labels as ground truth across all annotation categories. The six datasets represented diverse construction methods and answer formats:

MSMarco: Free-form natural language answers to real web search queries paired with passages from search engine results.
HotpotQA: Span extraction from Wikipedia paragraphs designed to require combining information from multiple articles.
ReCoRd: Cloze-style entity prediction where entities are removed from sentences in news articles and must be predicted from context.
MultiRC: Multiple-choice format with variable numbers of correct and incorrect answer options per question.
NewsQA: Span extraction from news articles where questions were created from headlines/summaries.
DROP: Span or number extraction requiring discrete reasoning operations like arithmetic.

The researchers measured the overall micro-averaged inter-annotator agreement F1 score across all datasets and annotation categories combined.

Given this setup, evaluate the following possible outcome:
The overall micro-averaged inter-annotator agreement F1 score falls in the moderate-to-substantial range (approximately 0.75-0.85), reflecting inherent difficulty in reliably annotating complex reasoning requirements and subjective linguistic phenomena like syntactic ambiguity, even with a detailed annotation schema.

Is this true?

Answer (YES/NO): YES